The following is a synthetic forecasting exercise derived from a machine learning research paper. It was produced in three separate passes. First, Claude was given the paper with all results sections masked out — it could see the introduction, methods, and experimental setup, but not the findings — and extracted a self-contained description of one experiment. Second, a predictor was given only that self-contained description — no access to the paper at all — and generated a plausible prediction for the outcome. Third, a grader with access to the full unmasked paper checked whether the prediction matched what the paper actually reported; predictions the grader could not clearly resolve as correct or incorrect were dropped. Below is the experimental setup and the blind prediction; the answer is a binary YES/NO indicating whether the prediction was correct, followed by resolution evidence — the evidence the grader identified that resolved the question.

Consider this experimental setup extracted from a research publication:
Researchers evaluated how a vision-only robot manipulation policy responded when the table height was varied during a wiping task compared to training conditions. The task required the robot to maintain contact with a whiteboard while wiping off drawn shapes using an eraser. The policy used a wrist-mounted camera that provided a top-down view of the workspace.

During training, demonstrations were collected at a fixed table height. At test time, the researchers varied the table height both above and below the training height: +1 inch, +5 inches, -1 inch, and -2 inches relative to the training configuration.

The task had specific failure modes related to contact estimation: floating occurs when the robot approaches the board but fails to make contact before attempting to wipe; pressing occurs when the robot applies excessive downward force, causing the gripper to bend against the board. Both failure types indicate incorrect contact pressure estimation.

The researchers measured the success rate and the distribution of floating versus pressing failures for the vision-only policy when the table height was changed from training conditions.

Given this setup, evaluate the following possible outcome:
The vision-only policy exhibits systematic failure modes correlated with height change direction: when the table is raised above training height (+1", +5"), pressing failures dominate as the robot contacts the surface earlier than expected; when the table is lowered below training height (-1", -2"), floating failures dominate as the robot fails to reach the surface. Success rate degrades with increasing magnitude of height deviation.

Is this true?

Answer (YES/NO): NO